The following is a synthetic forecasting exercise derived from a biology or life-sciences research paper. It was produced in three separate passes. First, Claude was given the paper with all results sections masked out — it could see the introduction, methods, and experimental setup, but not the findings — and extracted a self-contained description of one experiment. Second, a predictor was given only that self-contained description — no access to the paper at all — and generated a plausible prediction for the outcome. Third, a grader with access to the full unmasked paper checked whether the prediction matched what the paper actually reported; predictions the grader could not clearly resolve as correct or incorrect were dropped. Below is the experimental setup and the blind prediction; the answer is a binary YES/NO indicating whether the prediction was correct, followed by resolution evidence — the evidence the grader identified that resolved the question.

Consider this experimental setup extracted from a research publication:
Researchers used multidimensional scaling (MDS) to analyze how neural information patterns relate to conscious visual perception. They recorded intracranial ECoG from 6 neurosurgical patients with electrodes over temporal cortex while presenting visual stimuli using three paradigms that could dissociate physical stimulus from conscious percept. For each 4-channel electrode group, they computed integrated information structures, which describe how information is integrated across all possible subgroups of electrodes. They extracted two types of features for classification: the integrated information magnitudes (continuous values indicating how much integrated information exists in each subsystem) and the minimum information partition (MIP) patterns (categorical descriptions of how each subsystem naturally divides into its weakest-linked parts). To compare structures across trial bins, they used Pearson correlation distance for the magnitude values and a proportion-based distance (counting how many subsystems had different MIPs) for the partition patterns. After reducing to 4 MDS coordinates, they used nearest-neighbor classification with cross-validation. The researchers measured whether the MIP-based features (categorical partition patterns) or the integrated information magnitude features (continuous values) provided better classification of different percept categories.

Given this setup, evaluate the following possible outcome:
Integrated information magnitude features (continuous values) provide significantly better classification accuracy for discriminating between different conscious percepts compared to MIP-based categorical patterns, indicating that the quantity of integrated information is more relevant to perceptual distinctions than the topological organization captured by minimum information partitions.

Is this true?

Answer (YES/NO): YES